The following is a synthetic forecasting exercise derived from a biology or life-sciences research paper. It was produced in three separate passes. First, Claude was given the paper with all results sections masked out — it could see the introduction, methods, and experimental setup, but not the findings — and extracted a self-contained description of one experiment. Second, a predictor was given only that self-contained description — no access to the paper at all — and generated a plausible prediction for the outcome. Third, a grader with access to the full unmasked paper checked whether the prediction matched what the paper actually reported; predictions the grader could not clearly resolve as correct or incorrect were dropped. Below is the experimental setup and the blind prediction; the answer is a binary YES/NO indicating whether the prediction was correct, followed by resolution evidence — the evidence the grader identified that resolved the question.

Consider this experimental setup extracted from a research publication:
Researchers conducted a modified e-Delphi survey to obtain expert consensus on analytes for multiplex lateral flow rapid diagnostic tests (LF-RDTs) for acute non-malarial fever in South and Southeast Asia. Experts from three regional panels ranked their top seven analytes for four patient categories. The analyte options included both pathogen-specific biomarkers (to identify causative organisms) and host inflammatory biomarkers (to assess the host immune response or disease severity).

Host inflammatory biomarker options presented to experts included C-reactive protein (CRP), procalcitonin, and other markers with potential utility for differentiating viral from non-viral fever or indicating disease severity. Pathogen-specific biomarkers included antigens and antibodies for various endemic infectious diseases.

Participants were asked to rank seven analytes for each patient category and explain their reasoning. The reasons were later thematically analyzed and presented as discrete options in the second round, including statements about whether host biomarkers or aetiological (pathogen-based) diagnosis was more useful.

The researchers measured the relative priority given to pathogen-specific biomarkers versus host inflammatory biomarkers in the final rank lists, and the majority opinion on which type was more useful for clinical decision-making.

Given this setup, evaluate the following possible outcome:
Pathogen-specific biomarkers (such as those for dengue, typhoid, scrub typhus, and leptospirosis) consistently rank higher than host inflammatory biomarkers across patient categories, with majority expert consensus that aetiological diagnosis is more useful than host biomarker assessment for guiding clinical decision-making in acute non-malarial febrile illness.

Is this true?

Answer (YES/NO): YES